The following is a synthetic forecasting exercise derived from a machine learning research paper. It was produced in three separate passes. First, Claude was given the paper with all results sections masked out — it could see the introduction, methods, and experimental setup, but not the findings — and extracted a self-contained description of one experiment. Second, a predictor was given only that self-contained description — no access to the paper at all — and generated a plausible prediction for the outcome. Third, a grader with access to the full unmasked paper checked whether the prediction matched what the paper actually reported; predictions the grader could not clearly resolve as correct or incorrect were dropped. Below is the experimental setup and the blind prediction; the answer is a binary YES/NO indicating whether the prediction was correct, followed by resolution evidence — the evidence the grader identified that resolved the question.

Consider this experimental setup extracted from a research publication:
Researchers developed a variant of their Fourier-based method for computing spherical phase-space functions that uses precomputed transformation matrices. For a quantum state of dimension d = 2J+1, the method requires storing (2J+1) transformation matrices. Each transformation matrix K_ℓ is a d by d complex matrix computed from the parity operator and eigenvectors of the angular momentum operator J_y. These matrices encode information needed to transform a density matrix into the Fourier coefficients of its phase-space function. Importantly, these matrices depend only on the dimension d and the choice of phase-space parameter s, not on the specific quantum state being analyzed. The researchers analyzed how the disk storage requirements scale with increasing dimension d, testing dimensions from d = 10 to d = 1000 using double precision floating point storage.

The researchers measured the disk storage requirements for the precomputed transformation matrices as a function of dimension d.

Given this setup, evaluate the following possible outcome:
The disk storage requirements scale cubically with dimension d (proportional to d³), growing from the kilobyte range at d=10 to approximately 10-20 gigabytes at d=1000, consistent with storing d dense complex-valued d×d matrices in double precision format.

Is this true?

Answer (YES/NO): NO